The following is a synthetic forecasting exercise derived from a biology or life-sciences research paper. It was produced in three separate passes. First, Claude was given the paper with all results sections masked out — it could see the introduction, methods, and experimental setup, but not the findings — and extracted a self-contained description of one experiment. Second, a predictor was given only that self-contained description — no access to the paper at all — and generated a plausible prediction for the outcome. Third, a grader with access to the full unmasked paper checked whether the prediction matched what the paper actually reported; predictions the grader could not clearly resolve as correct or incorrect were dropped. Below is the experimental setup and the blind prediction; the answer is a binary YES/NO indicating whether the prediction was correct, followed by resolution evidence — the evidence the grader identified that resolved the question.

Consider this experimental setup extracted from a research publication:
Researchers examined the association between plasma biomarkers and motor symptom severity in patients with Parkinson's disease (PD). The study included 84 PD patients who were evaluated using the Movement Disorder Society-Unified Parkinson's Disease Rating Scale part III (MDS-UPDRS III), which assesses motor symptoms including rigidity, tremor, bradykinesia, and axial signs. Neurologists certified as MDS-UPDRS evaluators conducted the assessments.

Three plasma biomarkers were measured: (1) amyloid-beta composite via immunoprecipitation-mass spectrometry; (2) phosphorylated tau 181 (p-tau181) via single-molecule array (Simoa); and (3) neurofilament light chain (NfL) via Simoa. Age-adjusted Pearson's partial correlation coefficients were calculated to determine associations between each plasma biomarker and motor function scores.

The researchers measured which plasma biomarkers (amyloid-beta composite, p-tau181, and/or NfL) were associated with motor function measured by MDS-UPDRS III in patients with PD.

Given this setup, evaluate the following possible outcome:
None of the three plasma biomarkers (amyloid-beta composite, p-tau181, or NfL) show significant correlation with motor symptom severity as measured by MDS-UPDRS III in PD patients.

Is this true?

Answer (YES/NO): NO